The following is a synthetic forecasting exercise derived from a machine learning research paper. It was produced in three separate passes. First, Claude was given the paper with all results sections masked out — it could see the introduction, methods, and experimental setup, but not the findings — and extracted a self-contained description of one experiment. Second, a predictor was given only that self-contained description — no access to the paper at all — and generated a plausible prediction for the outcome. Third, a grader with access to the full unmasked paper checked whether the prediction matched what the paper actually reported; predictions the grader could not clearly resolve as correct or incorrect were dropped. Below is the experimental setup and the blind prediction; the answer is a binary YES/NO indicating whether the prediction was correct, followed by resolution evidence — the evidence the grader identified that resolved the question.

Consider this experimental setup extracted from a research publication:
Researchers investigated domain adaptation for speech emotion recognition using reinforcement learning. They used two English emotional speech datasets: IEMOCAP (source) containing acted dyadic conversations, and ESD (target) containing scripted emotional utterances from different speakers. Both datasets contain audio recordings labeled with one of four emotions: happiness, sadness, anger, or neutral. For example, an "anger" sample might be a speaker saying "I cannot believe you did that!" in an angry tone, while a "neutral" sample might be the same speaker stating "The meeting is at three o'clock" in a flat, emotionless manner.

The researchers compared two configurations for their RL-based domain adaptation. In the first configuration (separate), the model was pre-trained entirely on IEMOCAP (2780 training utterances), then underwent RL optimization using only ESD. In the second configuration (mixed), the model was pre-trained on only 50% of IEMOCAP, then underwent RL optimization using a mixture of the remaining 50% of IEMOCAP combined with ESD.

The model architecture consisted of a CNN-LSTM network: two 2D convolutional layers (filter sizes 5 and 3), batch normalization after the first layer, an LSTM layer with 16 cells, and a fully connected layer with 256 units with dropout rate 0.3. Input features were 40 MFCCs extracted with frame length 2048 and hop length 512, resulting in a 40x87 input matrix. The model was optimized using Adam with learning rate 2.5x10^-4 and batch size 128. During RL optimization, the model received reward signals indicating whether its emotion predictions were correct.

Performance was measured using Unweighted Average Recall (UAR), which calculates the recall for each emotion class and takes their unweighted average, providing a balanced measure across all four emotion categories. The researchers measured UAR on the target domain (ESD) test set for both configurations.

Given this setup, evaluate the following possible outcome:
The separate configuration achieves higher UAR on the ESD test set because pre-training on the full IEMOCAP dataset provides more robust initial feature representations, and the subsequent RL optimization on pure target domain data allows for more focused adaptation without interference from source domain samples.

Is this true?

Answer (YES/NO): NO